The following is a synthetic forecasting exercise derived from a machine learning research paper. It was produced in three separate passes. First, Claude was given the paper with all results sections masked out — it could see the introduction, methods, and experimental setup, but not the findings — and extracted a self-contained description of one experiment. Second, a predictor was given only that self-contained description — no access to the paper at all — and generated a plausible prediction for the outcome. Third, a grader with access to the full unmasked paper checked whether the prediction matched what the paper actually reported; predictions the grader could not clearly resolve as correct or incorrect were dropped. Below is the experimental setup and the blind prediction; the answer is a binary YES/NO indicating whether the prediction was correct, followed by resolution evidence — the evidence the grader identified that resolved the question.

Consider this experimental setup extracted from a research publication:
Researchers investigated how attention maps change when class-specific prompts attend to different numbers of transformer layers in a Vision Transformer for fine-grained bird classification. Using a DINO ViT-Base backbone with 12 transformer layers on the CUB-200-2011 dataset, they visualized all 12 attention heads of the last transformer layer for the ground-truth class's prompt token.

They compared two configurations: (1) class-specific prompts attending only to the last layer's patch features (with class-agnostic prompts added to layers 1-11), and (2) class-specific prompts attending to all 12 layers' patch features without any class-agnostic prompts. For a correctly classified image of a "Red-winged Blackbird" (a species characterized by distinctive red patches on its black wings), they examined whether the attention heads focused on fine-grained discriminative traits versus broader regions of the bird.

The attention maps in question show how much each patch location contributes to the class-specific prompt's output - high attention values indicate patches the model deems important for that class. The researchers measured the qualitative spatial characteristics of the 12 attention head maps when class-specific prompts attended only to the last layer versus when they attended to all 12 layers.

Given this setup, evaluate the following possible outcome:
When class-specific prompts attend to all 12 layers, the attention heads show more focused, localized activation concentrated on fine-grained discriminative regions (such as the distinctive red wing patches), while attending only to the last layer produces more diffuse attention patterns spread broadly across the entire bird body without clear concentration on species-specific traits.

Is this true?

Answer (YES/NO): NO